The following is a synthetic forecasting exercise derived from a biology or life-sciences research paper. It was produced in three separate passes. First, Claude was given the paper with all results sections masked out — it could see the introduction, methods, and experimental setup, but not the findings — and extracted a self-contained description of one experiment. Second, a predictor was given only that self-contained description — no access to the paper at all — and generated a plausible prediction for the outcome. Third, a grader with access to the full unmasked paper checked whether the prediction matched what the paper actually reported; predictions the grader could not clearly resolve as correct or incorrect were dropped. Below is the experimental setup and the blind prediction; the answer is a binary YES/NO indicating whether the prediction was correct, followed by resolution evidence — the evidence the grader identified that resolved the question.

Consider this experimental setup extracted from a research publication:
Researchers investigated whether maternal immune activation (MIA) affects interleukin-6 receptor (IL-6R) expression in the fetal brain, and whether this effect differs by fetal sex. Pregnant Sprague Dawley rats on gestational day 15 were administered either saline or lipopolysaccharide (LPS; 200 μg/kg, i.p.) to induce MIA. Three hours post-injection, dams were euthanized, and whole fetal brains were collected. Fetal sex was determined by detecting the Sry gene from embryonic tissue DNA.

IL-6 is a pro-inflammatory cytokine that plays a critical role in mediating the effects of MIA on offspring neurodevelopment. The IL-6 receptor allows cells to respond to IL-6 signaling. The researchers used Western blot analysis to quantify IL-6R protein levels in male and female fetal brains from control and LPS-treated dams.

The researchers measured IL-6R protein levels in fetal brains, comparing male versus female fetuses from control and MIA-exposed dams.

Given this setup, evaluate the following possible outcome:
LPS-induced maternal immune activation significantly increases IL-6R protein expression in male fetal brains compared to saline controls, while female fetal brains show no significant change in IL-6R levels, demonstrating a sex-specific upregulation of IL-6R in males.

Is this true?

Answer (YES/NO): YES